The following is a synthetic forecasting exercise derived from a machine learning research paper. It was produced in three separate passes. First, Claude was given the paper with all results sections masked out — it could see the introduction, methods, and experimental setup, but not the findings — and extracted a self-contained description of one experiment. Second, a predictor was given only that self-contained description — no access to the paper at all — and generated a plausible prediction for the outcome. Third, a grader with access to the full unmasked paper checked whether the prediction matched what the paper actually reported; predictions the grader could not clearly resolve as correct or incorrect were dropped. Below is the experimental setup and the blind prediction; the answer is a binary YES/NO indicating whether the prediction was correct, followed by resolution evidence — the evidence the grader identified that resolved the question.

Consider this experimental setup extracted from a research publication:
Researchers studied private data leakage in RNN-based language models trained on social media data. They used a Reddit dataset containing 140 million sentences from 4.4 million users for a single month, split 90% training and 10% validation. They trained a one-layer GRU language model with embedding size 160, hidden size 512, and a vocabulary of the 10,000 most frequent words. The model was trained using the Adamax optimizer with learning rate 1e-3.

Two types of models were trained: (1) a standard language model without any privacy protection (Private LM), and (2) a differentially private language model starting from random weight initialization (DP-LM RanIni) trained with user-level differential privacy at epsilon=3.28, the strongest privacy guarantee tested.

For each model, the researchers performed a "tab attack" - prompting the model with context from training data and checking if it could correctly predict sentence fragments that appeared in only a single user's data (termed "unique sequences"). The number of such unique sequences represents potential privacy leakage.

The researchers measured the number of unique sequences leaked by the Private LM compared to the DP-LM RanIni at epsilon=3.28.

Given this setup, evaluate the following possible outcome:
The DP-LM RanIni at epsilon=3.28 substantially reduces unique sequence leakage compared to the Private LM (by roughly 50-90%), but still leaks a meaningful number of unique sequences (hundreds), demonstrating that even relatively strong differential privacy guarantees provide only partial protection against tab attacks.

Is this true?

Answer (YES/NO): NO